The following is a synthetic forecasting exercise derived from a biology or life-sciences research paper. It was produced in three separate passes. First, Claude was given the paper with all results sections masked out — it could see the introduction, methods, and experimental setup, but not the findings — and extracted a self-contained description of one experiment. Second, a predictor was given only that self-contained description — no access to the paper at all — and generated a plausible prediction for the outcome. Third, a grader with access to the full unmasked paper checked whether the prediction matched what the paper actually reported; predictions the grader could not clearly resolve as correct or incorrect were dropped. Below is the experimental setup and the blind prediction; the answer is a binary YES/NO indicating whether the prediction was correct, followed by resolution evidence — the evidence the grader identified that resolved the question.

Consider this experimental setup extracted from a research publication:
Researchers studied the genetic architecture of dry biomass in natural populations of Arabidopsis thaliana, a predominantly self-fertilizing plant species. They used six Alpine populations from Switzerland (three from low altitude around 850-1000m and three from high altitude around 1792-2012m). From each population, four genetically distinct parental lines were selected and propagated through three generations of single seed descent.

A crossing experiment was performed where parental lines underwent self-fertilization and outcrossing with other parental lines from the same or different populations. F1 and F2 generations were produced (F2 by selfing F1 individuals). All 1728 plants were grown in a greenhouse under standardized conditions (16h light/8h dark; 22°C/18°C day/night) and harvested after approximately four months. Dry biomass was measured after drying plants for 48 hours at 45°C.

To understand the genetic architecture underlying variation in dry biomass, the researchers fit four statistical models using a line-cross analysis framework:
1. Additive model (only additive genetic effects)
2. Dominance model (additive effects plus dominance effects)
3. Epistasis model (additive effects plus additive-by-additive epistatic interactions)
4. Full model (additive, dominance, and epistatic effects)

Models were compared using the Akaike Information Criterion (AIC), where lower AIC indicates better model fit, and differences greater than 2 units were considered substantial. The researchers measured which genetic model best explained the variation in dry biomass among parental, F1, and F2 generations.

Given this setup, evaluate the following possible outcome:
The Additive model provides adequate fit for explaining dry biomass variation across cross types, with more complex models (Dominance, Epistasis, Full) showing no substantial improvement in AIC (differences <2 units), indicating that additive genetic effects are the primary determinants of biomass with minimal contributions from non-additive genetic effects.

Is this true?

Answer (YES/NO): NO